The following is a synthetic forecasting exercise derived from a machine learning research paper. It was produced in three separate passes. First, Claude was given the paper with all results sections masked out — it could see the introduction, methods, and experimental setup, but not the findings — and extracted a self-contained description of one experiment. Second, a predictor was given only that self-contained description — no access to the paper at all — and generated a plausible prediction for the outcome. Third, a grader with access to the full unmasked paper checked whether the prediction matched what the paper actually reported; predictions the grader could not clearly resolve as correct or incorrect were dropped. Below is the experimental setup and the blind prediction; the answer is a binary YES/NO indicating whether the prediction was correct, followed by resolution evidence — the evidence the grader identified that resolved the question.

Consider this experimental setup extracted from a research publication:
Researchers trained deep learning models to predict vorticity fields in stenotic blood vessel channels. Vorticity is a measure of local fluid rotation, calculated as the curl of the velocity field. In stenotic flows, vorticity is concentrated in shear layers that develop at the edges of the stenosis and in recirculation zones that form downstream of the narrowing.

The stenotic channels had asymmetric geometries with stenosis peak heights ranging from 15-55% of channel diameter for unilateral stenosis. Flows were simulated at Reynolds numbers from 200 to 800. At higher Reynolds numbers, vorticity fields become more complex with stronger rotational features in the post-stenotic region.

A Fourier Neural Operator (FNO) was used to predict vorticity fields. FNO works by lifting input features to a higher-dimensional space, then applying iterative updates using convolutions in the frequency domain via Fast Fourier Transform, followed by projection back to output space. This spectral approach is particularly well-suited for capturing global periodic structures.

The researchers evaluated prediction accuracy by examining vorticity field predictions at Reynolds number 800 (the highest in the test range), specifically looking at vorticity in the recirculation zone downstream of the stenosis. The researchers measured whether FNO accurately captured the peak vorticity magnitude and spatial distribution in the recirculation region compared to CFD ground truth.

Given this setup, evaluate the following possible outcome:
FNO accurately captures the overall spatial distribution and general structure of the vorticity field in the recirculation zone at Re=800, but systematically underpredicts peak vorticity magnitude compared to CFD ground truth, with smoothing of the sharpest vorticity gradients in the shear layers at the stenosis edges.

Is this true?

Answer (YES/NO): NO